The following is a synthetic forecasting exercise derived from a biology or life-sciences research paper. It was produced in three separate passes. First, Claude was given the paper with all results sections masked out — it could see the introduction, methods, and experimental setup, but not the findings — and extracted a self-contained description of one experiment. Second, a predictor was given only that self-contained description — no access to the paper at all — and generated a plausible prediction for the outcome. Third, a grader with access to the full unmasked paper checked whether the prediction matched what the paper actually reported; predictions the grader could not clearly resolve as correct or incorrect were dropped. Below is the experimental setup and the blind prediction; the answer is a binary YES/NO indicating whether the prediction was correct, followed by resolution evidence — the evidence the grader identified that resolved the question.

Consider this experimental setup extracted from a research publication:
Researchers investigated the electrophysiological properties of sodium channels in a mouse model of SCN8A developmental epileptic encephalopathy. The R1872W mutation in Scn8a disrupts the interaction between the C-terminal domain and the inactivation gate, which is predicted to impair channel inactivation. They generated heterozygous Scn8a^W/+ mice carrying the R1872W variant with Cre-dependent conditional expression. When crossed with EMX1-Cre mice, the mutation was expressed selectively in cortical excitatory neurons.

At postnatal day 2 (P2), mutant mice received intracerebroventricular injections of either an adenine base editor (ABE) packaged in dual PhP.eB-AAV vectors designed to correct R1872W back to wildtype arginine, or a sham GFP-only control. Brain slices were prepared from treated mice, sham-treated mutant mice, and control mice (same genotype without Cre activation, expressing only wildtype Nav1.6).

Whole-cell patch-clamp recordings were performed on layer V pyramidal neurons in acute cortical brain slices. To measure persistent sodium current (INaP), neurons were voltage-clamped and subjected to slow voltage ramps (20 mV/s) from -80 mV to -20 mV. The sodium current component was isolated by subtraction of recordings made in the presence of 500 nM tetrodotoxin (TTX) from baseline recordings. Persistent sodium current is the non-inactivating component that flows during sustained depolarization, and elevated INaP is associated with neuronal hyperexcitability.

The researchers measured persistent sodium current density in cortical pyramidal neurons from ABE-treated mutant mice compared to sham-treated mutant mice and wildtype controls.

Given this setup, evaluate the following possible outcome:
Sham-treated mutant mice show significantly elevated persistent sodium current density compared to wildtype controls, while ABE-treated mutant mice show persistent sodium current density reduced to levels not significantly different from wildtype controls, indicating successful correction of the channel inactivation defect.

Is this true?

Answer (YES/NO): YES